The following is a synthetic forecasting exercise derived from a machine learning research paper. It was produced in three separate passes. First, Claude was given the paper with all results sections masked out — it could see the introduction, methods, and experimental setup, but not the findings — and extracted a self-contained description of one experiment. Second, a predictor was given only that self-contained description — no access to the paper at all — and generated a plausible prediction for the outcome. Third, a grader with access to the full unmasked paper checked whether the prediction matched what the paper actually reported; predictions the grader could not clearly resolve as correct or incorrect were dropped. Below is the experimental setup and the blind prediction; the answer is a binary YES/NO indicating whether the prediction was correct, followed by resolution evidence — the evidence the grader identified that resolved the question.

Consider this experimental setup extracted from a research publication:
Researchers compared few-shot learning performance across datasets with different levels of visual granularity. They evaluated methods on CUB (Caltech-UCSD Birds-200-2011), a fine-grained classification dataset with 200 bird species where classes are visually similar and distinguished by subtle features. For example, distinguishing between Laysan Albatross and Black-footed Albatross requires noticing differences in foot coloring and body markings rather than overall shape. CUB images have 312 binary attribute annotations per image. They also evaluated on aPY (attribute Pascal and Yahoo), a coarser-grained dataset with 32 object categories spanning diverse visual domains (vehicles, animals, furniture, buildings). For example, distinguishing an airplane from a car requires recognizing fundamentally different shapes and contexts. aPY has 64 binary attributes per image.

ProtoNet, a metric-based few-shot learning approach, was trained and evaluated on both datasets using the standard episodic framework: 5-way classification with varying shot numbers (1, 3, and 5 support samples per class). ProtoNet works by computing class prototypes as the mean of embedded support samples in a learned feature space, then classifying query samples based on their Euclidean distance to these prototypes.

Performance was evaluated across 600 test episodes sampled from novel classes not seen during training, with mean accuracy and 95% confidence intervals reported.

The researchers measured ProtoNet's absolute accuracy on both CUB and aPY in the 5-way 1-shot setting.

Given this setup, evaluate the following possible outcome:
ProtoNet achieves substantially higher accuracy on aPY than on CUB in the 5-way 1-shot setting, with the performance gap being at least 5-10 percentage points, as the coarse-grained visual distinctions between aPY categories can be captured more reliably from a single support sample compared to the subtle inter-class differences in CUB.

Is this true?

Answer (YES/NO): NO